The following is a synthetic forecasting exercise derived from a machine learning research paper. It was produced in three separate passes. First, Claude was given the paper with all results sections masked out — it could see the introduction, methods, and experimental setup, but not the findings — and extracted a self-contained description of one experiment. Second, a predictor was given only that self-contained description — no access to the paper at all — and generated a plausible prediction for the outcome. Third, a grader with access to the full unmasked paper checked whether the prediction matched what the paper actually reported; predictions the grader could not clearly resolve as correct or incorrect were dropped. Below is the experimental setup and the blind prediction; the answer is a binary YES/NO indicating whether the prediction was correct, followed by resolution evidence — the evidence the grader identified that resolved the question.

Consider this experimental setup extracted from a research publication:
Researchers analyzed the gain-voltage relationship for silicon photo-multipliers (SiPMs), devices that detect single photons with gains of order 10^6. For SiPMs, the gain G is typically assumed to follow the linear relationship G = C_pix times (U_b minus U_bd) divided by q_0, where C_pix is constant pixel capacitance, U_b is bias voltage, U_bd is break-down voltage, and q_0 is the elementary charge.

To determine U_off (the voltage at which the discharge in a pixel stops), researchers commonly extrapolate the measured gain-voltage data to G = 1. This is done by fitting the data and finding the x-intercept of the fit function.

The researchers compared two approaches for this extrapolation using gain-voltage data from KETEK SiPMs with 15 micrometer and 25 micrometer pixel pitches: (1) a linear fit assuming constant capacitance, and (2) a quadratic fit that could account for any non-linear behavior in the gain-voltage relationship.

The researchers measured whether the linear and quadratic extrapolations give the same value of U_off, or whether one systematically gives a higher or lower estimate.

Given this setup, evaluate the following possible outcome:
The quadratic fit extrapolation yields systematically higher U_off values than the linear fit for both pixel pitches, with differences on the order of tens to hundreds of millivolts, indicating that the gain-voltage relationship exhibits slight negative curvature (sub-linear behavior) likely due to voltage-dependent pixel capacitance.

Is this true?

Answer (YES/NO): YES